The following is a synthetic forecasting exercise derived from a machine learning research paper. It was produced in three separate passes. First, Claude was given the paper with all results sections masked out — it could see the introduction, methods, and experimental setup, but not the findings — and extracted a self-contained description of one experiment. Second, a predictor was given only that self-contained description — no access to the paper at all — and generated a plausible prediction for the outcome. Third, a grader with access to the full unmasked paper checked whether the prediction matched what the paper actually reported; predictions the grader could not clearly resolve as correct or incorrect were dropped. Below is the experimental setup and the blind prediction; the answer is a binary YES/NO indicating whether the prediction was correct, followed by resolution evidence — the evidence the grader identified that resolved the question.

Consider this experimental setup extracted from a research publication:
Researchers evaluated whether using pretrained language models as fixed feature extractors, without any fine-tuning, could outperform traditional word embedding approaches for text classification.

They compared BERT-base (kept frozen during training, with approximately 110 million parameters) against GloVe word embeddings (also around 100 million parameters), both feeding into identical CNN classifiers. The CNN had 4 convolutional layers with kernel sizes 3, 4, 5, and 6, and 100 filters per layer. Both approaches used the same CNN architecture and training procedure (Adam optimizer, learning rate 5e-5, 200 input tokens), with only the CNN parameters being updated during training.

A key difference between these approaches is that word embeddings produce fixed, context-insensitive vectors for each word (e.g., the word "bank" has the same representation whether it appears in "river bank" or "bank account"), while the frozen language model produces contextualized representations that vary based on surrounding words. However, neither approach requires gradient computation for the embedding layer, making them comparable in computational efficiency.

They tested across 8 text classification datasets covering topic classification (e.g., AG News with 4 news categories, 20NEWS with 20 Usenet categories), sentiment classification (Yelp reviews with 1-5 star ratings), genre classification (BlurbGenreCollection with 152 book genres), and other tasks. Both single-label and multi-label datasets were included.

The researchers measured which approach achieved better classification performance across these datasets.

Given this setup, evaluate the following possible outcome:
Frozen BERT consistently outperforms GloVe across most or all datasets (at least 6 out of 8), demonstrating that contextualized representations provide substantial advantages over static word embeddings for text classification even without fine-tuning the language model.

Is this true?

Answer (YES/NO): YES